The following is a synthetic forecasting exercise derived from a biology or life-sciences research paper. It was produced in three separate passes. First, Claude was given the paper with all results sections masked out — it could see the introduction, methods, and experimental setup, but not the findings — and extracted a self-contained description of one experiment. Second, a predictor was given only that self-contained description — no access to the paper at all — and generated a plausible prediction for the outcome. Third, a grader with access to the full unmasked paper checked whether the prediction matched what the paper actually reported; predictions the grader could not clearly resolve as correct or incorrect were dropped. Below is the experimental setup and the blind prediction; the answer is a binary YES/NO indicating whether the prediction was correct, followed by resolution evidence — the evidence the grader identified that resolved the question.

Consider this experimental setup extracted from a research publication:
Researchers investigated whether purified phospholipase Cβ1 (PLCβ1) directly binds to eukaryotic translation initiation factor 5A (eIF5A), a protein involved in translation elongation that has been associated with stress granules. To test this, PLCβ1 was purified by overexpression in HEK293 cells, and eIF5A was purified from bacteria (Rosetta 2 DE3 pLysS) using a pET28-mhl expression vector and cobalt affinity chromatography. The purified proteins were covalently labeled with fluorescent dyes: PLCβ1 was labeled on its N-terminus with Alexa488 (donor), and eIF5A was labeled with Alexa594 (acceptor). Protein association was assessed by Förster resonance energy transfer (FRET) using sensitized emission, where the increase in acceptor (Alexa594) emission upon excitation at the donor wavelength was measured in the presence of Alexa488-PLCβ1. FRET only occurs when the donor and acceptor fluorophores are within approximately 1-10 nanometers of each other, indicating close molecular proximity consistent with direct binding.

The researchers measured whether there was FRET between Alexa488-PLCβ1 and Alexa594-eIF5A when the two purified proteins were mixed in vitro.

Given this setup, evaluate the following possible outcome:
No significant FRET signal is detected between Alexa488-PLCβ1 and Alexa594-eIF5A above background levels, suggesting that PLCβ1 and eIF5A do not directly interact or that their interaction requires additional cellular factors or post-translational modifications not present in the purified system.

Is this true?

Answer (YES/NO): NO